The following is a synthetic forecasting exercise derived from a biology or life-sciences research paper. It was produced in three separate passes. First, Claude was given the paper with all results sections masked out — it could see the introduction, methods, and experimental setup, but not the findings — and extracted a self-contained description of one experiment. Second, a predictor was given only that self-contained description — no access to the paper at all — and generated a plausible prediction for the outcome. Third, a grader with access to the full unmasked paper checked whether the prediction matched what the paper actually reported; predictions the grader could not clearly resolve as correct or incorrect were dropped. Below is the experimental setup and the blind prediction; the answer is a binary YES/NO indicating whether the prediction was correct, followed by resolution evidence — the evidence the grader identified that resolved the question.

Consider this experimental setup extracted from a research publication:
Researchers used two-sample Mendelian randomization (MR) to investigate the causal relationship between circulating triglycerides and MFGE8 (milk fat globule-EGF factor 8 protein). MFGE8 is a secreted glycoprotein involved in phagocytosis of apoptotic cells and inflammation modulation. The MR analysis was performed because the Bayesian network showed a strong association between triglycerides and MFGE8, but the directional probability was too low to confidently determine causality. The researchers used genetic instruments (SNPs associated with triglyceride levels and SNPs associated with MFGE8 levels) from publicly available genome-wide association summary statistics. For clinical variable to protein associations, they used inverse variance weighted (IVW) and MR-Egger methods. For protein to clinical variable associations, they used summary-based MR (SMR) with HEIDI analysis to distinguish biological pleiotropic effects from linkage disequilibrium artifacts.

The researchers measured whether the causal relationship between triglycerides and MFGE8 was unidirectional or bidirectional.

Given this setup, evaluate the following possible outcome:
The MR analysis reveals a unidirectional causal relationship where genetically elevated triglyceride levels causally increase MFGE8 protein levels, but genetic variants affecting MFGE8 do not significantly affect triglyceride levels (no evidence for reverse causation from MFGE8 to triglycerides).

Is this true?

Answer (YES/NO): NO